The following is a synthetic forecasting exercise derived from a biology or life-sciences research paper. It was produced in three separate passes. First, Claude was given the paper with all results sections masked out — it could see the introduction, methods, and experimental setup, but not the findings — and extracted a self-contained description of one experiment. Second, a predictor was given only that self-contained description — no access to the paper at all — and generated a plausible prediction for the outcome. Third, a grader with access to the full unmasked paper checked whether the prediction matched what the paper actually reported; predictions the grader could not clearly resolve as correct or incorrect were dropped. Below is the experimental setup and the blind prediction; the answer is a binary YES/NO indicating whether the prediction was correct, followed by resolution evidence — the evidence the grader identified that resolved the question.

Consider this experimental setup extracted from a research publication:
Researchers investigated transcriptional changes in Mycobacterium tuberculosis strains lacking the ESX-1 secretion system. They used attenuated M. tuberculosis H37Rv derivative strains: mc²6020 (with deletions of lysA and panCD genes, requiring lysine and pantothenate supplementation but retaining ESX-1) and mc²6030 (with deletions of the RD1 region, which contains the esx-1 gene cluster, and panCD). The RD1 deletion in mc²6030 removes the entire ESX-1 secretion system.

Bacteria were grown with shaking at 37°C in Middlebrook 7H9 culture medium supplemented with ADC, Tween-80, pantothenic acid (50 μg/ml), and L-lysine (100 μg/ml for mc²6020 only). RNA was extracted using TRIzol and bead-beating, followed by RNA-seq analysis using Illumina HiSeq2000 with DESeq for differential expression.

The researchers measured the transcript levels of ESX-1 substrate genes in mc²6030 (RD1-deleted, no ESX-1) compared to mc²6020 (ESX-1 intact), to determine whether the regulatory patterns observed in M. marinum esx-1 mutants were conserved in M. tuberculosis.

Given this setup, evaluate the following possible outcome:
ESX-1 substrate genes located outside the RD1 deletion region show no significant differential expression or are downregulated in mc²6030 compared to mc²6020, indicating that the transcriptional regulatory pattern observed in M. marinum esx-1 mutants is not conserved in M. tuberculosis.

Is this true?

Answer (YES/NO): NO